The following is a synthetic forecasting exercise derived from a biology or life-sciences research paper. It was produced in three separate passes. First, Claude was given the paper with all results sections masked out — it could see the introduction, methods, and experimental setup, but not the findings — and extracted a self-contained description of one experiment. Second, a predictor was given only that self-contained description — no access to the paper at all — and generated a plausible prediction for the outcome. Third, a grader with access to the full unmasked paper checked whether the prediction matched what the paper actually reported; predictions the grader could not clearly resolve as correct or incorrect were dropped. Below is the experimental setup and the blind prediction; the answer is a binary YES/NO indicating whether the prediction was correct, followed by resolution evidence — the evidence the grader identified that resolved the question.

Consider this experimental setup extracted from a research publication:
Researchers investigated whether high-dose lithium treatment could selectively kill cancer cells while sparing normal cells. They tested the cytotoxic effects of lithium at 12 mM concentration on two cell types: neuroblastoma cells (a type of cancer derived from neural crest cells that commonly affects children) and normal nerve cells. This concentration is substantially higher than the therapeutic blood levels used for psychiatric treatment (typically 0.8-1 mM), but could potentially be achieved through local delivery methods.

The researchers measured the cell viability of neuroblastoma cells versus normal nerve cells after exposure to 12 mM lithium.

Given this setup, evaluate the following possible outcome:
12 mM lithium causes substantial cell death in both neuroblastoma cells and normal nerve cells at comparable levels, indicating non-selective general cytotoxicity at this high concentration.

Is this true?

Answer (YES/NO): NO